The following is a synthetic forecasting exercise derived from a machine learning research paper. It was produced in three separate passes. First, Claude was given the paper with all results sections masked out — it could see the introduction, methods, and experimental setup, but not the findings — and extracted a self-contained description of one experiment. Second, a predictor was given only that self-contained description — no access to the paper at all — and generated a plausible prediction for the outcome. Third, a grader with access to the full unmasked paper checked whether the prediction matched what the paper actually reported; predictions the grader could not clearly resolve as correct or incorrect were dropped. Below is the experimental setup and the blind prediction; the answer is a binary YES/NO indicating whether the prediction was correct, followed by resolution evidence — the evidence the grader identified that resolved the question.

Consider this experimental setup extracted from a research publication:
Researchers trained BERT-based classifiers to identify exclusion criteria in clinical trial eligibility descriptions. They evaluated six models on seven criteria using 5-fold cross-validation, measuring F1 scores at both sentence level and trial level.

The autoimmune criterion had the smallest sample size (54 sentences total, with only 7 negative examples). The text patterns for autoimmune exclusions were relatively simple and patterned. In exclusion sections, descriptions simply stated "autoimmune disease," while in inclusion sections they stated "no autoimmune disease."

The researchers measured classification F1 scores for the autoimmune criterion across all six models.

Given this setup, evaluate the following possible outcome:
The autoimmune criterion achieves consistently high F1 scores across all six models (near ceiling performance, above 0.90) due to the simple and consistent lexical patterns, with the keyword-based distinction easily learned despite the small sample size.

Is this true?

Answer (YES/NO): YES